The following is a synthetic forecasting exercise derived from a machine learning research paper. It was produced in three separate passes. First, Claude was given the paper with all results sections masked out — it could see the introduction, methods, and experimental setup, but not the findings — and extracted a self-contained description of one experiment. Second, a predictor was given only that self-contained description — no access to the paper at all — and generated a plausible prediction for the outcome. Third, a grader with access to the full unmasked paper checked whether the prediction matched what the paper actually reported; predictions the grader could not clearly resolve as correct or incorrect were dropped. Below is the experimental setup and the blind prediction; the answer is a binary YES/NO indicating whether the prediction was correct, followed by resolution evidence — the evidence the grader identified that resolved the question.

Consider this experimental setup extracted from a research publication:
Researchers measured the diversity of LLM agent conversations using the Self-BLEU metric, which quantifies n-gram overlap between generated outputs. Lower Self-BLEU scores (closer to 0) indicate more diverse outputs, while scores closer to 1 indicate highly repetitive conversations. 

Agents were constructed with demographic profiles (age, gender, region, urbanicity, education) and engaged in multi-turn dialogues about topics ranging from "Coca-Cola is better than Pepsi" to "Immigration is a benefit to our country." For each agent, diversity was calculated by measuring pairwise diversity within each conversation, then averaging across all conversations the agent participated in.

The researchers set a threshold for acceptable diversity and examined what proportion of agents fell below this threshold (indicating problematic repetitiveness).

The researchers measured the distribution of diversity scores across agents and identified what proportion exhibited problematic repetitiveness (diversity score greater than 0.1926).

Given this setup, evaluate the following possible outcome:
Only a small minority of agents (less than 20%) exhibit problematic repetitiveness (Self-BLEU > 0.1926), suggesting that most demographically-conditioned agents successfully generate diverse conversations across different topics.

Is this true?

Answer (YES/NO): YES